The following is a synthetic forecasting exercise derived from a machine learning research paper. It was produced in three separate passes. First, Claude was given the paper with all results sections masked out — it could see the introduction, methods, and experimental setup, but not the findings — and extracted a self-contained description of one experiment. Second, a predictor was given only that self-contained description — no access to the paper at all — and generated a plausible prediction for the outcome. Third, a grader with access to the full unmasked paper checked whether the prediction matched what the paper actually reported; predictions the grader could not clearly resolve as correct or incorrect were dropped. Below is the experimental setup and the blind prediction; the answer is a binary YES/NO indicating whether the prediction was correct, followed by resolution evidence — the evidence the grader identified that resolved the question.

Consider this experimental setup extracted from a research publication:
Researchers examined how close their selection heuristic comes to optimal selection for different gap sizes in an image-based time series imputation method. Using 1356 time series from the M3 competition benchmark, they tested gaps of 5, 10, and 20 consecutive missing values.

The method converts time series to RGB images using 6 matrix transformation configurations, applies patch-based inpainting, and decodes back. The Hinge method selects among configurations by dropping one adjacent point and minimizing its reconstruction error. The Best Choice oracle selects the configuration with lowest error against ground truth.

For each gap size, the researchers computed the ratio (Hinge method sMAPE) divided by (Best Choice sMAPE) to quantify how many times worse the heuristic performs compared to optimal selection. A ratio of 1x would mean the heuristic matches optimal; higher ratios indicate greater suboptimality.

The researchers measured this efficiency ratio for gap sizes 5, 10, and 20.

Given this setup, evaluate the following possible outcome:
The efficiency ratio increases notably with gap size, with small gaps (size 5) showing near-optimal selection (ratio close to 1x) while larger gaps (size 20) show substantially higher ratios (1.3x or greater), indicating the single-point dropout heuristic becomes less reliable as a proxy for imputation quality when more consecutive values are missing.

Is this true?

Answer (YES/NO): NO